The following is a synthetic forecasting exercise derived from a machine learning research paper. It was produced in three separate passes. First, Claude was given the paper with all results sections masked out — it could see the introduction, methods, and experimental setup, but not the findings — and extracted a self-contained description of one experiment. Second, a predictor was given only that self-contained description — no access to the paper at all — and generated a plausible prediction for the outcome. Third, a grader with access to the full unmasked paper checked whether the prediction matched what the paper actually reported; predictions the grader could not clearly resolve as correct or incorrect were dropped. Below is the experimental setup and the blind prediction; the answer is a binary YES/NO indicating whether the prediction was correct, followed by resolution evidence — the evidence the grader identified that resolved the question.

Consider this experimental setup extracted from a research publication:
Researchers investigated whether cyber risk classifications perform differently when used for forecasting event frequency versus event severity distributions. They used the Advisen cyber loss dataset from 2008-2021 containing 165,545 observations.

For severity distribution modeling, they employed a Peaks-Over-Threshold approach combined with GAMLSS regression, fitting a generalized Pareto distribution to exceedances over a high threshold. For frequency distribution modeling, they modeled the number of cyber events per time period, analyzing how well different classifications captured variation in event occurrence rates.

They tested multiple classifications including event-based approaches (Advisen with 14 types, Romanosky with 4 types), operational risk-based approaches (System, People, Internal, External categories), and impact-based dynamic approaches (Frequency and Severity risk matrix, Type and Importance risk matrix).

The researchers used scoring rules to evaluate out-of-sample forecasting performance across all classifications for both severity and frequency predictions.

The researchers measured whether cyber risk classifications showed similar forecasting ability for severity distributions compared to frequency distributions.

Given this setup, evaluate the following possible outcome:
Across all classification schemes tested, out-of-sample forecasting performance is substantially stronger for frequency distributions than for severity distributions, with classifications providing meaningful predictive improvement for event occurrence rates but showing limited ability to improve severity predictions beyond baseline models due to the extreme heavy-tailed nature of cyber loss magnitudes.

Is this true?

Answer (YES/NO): YES